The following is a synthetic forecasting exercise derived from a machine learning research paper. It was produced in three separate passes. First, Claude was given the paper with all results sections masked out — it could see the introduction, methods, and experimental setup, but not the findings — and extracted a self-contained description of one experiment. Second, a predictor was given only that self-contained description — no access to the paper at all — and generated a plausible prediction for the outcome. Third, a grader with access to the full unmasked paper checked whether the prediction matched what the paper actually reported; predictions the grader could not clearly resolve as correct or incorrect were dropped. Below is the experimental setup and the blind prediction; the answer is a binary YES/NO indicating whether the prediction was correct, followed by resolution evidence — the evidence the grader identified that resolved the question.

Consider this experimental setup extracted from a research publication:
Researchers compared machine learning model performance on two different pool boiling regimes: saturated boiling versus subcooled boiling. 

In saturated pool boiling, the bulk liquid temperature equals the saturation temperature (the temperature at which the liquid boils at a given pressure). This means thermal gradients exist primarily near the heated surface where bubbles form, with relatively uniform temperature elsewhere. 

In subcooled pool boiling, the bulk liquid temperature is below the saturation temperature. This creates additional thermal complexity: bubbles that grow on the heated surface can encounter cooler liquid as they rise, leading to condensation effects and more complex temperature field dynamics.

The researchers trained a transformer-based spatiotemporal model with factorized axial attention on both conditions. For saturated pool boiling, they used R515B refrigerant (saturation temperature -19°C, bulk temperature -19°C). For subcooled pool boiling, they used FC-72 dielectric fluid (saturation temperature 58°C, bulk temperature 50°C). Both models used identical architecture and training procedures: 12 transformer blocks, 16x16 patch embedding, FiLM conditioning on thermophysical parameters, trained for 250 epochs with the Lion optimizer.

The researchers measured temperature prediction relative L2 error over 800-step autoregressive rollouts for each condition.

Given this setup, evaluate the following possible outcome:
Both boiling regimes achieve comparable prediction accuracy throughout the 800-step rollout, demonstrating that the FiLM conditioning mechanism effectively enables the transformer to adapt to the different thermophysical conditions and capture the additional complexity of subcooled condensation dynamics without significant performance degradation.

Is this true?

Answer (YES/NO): NO